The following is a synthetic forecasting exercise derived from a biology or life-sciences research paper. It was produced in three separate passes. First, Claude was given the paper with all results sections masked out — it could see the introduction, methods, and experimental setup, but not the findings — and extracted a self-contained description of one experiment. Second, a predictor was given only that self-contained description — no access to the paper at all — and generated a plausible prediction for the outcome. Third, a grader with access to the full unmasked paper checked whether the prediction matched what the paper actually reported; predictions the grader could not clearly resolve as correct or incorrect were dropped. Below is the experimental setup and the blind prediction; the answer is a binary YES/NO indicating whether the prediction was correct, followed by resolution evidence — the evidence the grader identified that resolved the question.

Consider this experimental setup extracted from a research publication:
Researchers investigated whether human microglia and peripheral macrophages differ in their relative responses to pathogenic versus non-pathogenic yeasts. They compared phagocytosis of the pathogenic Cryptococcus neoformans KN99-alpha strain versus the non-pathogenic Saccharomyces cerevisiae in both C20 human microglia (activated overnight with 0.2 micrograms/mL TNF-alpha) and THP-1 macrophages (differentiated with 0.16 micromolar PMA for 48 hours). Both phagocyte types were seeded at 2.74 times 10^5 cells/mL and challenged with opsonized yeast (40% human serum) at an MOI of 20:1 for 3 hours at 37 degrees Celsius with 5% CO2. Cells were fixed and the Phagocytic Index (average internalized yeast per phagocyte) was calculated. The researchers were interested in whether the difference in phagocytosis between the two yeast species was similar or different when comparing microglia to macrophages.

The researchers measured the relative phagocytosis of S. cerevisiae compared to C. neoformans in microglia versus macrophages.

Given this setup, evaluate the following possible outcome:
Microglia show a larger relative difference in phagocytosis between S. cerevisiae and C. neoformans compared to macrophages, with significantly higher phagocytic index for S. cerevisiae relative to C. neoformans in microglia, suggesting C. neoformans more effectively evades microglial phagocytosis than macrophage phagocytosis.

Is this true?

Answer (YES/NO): YES